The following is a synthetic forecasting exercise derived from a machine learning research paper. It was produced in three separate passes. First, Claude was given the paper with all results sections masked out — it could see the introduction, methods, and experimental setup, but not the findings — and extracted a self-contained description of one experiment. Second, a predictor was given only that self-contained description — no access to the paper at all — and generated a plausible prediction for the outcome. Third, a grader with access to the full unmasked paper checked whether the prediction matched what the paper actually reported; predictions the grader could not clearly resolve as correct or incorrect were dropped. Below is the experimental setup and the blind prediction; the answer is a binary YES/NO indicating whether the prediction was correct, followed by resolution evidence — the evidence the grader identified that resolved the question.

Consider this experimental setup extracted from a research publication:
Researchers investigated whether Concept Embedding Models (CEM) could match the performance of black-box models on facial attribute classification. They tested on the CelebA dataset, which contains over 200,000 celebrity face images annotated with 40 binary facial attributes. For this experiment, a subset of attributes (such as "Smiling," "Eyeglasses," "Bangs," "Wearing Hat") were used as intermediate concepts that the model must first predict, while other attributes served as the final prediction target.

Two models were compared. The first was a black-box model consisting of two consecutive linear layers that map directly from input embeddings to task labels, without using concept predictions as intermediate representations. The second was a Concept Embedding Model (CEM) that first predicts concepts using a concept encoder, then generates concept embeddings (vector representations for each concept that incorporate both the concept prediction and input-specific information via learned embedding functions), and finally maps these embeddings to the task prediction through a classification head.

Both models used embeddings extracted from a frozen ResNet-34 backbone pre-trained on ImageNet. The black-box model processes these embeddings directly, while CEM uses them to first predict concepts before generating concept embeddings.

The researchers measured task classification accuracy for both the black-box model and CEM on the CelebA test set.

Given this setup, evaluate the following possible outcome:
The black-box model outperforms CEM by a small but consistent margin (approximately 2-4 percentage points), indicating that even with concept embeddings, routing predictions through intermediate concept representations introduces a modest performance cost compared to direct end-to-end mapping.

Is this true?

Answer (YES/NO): NO